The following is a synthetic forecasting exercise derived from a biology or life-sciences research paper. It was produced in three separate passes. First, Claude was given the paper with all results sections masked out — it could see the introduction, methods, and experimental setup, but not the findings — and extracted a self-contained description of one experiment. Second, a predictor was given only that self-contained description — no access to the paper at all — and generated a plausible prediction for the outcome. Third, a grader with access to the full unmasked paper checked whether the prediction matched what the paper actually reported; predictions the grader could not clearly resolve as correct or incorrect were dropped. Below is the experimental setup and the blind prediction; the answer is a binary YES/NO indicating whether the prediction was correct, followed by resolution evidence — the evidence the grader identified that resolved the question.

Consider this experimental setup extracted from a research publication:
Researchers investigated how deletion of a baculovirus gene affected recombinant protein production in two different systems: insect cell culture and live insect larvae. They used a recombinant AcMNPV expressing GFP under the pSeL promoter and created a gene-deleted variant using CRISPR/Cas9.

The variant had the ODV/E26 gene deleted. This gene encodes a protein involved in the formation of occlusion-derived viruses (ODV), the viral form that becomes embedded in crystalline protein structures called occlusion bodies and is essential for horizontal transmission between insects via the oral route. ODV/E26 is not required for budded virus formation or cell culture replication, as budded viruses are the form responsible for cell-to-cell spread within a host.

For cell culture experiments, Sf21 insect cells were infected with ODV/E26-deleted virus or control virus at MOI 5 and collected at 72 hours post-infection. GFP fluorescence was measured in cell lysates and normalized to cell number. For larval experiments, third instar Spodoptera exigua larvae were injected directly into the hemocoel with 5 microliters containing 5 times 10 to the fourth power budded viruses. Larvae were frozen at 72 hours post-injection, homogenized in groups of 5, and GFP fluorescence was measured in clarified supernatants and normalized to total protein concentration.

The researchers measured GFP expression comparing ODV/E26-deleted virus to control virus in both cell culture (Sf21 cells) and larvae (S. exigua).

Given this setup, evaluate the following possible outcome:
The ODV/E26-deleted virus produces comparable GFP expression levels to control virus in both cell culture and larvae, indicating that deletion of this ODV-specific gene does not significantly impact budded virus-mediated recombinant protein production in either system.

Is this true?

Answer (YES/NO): NO